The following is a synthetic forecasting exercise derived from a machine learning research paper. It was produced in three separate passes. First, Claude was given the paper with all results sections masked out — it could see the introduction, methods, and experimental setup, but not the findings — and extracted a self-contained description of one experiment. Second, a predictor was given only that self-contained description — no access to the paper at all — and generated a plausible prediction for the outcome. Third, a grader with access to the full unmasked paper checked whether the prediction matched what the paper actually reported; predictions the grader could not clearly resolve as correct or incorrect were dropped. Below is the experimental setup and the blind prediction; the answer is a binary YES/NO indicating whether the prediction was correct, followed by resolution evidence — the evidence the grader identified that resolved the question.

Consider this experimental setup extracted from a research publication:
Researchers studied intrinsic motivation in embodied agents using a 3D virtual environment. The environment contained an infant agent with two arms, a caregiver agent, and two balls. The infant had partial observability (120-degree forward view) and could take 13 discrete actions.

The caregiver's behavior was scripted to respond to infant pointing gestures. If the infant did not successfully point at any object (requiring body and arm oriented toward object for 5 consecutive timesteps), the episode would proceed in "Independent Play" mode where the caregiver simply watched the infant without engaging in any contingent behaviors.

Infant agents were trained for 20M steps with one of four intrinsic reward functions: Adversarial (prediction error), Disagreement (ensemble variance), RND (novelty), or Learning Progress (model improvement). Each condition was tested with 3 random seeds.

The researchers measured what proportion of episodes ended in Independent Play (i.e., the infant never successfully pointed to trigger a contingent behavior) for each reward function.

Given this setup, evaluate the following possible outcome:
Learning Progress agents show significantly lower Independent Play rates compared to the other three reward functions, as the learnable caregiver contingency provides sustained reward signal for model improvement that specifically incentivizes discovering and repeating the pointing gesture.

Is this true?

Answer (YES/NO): NO